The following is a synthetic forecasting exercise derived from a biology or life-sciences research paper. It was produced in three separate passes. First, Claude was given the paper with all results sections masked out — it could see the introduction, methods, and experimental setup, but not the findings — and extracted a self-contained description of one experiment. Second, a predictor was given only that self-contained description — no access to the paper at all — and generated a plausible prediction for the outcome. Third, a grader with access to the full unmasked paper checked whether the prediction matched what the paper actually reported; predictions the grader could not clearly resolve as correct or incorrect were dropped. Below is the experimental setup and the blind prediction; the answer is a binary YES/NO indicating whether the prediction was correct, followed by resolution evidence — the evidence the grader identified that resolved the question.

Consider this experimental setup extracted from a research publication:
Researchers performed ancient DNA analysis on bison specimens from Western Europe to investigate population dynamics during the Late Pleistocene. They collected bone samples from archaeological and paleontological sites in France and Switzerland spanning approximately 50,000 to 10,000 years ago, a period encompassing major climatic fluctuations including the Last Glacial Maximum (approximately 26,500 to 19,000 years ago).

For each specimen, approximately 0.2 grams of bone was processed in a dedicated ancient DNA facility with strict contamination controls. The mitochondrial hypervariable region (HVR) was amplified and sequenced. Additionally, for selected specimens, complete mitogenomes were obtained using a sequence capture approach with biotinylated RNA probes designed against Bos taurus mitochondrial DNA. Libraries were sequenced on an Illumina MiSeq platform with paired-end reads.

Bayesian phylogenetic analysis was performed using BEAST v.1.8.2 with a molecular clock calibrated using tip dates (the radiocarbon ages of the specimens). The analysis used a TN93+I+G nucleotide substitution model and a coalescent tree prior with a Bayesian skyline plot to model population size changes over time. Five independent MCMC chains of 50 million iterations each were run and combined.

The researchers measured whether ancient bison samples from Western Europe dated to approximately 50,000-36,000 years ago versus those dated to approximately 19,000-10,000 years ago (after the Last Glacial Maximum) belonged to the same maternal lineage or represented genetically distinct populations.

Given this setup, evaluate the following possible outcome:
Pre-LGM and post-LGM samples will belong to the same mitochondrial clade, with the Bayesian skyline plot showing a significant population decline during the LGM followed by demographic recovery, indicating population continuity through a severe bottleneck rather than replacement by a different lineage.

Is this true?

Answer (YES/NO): NO